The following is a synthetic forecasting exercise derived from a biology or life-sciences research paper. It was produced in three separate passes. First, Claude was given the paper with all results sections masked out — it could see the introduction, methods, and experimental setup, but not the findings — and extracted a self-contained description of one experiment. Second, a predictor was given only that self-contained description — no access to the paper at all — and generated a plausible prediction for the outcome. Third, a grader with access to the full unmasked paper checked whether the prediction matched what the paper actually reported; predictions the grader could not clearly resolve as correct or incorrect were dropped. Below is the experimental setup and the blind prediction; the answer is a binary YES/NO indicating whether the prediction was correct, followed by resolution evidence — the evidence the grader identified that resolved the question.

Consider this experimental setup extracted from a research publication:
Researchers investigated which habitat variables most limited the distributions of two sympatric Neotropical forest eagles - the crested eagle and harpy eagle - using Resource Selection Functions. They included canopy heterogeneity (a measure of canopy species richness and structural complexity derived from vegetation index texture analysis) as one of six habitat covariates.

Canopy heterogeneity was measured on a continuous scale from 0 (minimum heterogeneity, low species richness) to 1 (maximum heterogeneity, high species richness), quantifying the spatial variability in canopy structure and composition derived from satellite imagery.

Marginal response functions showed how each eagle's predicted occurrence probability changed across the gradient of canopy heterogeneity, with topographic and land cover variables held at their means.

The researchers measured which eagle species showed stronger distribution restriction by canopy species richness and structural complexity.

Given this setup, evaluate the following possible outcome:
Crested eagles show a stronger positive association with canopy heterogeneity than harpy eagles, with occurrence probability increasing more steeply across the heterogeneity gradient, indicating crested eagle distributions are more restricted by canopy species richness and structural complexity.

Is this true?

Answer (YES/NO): YES